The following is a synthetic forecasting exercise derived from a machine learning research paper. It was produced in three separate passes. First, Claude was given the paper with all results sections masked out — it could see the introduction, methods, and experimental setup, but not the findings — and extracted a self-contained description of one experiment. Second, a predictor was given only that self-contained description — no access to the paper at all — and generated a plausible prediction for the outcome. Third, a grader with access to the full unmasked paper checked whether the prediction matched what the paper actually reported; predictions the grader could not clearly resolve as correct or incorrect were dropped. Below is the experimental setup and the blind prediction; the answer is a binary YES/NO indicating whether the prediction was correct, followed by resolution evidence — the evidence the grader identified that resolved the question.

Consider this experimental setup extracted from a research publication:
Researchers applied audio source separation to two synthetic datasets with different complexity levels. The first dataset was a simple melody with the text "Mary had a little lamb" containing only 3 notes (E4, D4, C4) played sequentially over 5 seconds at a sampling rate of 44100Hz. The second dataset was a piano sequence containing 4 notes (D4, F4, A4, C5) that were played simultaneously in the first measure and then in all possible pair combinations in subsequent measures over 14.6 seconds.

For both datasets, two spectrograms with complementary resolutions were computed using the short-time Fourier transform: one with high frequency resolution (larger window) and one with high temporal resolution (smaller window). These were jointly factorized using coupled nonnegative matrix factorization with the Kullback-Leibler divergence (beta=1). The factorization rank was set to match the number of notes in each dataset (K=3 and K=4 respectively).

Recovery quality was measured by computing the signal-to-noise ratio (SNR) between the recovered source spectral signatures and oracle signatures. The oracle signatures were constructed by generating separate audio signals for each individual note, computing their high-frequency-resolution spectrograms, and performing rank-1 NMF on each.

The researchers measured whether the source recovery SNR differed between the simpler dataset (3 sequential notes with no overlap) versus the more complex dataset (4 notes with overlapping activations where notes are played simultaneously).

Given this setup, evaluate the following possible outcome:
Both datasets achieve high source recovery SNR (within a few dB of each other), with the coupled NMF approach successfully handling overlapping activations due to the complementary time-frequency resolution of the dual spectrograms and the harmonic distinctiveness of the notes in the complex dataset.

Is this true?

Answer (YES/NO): NO